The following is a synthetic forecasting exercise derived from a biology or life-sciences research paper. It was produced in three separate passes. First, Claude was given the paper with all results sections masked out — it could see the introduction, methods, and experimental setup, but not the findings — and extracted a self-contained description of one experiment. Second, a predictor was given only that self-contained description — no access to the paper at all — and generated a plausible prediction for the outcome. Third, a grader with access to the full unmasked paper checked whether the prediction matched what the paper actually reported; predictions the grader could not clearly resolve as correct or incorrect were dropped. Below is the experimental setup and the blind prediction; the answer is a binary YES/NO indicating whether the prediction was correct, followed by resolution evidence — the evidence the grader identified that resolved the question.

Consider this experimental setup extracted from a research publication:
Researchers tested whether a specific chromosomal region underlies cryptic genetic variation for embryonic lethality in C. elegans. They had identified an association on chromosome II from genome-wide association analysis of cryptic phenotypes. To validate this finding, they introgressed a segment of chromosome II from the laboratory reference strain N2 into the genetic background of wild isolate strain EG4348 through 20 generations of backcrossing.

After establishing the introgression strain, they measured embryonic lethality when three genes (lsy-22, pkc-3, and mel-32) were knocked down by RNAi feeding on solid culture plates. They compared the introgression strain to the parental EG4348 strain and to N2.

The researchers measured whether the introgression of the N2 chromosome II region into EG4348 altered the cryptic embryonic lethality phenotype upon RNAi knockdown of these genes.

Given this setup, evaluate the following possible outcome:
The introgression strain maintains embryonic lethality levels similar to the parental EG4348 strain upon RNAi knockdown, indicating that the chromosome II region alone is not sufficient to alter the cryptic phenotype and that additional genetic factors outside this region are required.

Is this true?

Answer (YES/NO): NO